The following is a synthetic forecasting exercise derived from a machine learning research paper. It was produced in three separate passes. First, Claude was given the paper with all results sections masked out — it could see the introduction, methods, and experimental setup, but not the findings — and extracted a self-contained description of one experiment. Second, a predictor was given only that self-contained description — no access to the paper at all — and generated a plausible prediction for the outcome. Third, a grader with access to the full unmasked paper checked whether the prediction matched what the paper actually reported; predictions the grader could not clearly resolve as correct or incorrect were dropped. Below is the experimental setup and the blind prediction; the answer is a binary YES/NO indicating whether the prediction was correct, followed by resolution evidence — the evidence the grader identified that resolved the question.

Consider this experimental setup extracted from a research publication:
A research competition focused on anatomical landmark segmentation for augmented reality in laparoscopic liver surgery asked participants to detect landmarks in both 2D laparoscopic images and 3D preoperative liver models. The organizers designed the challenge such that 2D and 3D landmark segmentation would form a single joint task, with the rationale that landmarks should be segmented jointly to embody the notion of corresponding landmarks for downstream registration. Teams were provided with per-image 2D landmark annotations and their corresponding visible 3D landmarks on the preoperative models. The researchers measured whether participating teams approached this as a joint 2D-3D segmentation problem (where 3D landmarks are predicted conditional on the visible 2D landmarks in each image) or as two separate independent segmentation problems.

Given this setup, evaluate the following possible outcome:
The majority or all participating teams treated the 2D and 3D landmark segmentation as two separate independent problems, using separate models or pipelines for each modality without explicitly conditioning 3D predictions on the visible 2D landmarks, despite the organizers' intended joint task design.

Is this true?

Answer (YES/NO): YES